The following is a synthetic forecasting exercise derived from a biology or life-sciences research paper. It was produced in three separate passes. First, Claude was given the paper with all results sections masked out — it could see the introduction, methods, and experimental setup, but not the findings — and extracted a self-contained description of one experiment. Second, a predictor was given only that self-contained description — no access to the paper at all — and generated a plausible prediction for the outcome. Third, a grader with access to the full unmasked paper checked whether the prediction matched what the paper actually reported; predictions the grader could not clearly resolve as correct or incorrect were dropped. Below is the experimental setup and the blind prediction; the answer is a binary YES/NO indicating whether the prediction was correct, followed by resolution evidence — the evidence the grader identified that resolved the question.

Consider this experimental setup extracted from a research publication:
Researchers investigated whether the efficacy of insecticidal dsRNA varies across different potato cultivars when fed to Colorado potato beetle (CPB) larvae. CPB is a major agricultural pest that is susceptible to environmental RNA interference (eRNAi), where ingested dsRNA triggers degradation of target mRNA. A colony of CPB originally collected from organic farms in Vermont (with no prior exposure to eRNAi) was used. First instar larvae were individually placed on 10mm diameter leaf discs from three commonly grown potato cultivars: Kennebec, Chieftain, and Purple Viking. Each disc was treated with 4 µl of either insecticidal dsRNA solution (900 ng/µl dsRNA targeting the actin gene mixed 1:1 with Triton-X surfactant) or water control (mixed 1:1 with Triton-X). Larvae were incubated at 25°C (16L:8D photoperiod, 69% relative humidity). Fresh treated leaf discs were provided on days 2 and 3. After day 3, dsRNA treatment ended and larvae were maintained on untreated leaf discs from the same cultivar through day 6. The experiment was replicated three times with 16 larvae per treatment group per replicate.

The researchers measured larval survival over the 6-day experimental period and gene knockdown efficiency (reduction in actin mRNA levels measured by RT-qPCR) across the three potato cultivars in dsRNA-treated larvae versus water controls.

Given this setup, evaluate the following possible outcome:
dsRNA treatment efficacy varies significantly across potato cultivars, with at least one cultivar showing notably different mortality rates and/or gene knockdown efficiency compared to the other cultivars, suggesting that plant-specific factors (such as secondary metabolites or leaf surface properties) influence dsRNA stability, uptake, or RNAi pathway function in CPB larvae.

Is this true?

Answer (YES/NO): NO